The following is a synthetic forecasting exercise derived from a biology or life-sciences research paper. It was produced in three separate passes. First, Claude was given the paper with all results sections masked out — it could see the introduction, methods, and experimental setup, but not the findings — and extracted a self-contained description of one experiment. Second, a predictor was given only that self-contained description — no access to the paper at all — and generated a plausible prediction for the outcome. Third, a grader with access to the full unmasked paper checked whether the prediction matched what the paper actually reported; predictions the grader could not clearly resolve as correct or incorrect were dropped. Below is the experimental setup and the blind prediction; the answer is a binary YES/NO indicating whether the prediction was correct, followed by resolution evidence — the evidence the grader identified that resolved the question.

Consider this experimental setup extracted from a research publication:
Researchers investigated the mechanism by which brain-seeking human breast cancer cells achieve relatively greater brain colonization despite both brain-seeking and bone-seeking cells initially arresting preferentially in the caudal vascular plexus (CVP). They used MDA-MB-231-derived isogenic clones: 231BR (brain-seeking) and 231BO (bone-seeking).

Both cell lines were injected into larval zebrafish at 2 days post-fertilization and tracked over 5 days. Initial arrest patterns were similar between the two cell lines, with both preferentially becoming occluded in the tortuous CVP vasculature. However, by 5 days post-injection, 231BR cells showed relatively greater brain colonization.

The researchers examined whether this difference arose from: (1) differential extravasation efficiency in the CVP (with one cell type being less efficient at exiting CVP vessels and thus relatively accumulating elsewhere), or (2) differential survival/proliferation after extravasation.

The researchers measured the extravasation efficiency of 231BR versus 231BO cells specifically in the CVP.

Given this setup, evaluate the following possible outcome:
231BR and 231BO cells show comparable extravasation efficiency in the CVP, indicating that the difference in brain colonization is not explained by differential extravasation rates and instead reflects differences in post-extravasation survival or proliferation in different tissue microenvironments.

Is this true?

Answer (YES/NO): NO